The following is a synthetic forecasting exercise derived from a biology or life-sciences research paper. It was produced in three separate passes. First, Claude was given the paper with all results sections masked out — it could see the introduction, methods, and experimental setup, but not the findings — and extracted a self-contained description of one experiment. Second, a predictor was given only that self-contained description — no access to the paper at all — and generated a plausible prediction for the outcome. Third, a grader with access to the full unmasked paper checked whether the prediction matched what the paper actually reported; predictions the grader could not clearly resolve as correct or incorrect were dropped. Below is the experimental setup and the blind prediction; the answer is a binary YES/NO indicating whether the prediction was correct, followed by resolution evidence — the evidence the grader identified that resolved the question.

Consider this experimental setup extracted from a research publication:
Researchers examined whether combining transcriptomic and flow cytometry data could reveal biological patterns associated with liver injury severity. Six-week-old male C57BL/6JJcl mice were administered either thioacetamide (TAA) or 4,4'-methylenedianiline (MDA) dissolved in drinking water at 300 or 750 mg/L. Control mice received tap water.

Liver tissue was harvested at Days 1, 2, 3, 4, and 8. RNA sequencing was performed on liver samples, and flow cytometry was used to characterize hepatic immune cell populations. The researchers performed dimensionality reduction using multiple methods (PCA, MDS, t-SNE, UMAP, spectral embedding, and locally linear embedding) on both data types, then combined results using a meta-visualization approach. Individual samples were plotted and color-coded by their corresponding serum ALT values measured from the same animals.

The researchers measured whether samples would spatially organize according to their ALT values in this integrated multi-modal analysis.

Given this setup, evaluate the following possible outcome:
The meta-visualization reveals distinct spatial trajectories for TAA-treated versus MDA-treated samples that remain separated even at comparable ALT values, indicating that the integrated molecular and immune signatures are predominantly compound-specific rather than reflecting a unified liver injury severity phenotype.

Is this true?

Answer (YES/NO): NO